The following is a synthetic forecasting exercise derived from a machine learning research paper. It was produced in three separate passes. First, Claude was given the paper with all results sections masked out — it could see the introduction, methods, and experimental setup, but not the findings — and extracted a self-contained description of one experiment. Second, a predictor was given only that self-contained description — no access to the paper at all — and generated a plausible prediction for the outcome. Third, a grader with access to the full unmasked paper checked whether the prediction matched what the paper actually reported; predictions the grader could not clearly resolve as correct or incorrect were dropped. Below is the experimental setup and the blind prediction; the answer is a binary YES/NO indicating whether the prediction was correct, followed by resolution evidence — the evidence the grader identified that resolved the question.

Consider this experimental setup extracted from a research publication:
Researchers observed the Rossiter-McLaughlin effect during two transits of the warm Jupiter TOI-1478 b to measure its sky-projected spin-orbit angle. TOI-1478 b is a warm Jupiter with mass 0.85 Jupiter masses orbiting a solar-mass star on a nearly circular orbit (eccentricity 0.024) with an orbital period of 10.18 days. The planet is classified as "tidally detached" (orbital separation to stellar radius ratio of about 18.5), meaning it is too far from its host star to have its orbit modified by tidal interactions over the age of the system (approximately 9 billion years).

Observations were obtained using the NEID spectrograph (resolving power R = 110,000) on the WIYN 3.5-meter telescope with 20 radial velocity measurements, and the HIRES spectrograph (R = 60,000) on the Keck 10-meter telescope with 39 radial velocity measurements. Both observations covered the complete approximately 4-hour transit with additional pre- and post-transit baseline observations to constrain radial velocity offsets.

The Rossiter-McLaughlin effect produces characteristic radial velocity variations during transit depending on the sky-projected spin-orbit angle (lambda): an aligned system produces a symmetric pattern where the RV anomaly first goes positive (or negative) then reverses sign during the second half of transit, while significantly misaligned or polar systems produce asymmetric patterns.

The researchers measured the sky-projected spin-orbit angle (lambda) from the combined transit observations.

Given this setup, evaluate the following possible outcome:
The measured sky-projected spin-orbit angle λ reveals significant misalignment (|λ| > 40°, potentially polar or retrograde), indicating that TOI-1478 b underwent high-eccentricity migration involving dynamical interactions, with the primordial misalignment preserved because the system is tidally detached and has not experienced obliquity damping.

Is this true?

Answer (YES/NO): NO